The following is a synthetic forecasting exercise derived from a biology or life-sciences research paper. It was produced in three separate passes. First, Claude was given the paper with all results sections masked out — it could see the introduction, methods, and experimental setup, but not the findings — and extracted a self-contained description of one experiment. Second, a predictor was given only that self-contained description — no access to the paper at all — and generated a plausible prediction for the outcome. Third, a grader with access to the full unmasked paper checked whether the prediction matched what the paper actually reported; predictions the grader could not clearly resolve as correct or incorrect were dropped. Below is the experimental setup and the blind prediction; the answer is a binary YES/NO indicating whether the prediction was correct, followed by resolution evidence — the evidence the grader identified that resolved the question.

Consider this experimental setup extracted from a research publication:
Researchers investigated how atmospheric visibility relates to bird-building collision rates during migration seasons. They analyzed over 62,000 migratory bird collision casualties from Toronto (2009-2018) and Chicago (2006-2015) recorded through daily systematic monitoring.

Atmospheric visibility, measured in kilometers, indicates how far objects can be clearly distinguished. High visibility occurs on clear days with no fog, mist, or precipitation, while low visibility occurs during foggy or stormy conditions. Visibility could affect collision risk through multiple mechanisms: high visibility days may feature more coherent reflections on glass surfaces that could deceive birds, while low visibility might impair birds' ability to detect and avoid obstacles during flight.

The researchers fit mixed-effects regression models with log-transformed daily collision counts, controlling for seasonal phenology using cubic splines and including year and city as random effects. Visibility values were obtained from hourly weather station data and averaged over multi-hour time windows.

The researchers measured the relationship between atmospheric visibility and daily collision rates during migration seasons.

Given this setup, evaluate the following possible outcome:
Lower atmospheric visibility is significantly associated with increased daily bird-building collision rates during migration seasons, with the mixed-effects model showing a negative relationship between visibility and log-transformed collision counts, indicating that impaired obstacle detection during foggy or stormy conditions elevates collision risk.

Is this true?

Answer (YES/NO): NO